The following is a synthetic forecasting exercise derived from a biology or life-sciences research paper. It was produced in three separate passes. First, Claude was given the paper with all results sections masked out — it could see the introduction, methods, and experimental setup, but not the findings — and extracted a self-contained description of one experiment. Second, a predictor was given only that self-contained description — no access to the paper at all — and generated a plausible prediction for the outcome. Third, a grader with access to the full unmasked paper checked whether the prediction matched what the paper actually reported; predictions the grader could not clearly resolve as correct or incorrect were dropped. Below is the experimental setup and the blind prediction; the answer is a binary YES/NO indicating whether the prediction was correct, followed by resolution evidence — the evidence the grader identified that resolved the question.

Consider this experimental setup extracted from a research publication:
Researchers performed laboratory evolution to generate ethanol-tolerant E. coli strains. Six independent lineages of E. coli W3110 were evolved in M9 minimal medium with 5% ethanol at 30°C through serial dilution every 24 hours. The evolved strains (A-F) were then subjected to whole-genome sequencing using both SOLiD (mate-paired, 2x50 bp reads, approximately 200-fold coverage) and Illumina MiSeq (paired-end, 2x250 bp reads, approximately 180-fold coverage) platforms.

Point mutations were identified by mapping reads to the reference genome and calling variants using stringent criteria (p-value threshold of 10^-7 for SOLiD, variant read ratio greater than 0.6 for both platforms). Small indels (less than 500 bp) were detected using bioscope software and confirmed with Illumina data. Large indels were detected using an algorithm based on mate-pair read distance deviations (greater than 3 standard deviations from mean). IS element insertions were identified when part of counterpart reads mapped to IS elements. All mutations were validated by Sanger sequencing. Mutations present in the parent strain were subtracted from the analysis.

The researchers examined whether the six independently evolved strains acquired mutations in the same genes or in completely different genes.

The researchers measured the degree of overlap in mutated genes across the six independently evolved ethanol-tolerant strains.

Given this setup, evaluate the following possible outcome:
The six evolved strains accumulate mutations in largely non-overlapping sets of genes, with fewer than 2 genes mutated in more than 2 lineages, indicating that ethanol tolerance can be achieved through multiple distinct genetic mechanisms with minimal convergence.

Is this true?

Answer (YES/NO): NO